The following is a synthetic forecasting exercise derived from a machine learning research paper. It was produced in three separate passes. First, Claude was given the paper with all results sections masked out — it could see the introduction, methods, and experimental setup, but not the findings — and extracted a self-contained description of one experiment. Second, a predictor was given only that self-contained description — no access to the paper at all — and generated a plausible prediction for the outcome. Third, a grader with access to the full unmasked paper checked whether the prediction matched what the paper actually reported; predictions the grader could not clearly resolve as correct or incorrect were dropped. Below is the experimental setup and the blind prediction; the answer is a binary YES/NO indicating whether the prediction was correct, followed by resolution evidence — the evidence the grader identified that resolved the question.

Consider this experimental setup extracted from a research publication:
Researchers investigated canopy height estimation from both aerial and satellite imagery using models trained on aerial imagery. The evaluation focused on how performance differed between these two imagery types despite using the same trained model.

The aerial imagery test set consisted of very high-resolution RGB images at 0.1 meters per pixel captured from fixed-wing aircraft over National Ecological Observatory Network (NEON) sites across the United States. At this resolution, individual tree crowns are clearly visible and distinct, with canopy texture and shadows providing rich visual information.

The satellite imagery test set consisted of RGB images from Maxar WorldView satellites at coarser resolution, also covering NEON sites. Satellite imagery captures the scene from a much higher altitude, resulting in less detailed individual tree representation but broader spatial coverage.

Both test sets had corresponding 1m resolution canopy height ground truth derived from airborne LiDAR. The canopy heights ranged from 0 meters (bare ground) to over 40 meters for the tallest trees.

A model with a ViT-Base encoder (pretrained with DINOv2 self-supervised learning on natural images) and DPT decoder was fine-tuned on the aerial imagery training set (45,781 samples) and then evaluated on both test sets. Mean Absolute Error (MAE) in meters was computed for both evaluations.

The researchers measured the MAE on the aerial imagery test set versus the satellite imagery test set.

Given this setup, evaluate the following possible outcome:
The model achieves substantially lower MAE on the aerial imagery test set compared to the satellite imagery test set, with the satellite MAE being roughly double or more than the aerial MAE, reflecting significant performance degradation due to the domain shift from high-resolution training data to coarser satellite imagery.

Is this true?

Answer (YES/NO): NO